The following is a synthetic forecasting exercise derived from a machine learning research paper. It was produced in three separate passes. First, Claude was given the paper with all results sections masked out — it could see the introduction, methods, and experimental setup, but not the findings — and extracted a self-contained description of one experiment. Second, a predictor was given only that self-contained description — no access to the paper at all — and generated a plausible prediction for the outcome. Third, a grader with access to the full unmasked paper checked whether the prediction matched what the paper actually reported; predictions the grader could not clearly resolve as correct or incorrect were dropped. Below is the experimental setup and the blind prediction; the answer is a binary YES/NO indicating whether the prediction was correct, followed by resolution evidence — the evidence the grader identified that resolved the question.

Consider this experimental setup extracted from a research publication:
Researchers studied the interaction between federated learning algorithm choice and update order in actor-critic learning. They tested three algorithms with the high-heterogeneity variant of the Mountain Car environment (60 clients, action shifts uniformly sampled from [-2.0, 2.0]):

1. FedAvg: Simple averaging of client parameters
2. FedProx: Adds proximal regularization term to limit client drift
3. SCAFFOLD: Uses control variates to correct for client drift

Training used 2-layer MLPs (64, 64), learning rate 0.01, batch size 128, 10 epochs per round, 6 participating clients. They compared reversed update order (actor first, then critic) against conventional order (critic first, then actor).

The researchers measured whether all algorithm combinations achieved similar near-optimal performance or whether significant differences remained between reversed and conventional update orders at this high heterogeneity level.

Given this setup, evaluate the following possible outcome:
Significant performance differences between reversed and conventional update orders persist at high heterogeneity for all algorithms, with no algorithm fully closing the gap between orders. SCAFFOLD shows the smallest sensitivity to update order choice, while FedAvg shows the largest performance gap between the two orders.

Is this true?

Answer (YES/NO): NO